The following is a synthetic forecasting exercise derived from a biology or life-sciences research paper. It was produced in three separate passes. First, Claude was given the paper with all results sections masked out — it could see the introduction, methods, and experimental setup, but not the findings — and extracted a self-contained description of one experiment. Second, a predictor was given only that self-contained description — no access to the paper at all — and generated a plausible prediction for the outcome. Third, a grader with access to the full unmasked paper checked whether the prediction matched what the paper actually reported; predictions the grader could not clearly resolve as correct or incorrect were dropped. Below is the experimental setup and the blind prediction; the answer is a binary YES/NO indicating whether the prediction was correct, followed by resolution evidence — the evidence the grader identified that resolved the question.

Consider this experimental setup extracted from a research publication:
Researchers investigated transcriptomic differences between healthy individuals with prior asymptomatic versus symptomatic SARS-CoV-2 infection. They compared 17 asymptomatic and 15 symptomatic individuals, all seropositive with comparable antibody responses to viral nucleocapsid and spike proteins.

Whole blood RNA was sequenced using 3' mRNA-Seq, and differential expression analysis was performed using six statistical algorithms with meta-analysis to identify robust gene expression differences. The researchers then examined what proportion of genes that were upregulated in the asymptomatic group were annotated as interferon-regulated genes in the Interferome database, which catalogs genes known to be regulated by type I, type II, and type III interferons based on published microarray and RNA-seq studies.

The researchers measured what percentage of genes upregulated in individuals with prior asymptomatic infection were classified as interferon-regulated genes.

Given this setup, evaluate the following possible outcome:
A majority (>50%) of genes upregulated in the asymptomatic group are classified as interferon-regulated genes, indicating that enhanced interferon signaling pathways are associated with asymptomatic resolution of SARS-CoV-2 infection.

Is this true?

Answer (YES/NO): NO